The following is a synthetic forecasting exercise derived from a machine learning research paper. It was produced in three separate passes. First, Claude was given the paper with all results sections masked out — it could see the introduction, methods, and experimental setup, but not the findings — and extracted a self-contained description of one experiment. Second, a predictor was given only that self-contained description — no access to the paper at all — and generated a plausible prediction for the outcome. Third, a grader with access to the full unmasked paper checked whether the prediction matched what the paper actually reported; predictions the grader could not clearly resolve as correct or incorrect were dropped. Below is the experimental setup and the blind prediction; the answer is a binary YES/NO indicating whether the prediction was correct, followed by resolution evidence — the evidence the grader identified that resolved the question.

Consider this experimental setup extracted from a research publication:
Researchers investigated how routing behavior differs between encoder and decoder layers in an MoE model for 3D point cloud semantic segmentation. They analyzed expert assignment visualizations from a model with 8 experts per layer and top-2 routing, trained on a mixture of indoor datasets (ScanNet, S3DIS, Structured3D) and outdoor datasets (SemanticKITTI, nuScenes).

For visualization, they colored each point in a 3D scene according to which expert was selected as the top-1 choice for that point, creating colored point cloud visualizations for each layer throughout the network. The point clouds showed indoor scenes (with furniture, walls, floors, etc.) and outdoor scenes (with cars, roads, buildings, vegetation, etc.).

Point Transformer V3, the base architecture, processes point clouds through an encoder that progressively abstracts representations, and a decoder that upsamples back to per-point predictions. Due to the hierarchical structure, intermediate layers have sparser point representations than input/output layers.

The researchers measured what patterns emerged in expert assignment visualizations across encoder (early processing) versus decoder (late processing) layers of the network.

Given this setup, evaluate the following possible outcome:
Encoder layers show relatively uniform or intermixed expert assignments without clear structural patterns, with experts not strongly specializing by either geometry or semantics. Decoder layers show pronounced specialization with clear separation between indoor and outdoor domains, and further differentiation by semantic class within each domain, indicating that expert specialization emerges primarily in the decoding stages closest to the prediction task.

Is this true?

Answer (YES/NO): NO